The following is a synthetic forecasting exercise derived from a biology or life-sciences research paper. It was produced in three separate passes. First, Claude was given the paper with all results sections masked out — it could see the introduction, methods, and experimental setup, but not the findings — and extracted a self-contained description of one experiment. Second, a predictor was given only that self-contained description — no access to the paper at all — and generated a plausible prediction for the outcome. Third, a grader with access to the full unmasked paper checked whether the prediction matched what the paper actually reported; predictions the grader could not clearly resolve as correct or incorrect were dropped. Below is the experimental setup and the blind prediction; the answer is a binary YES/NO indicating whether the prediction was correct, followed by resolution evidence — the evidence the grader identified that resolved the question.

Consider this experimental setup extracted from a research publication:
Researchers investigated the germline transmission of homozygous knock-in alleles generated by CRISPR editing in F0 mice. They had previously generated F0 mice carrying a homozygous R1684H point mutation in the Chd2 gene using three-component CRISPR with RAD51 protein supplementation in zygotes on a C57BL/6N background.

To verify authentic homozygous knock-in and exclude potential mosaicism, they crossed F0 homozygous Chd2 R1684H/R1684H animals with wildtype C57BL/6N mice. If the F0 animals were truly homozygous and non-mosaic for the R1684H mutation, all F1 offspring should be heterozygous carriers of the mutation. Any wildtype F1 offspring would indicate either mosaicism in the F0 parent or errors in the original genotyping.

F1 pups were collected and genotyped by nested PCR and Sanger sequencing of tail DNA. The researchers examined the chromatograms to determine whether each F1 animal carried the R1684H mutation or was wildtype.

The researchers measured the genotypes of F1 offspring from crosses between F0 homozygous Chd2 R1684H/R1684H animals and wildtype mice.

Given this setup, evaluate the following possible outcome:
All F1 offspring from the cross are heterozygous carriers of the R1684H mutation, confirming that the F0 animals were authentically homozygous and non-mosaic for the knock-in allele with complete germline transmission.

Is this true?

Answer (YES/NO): YES